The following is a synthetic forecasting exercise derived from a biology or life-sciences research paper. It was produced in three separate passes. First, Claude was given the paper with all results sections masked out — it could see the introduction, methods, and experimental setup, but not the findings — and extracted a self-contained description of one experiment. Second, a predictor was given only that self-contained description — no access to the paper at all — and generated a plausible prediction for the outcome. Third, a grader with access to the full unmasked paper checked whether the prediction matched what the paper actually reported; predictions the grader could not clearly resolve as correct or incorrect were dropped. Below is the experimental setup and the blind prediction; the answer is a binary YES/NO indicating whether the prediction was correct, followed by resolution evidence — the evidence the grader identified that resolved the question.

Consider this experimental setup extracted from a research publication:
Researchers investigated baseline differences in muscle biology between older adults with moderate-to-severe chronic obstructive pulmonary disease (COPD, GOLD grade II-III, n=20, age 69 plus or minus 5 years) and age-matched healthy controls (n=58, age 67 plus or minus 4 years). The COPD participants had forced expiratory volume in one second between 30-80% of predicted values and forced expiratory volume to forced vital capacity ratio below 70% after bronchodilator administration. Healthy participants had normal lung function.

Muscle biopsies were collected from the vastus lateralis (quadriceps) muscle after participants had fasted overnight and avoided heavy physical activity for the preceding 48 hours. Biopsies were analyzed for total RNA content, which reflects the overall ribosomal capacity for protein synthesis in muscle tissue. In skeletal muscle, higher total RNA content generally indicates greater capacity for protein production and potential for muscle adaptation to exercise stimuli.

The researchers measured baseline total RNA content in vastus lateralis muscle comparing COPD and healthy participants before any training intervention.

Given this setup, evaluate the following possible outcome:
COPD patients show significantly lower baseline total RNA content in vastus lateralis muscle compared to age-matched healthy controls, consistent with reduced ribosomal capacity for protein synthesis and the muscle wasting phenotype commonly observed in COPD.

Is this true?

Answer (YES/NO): NO